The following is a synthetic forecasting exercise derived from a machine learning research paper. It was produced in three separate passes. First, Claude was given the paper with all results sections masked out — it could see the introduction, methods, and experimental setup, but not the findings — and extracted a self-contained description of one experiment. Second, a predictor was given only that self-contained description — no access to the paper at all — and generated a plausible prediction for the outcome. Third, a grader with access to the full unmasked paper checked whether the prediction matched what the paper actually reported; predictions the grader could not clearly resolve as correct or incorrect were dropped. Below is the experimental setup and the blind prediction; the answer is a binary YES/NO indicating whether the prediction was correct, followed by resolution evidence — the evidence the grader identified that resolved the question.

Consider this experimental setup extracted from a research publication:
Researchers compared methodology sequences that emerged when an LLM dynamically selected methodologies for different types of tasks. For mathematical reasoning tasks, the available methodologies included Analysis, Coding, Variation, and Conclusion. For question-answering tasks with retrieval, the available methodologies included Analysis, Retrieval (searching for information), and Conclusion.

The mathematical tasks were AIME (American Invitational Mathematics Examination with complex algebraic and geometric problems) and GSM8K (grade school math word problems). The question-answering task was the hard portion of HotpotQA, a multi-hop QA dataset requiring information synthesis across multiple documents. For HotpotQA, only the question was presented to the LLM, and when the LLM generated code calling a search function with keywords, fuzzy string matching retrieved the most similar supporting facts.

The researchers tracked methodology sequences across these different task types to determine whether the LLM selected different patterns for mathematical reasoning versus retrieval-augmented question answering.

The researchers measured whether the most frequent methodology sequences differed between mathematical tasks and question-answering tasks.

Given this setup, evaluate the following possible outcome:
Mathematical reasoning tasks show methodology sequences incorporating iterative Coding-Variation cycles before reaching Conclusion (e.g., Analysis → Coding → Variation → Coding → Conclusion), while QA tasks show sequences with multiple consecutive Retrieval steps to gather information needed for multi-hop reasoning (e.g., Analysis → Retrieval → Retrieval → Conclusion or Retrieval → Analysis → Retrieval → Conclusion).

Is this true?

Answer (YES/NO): NO